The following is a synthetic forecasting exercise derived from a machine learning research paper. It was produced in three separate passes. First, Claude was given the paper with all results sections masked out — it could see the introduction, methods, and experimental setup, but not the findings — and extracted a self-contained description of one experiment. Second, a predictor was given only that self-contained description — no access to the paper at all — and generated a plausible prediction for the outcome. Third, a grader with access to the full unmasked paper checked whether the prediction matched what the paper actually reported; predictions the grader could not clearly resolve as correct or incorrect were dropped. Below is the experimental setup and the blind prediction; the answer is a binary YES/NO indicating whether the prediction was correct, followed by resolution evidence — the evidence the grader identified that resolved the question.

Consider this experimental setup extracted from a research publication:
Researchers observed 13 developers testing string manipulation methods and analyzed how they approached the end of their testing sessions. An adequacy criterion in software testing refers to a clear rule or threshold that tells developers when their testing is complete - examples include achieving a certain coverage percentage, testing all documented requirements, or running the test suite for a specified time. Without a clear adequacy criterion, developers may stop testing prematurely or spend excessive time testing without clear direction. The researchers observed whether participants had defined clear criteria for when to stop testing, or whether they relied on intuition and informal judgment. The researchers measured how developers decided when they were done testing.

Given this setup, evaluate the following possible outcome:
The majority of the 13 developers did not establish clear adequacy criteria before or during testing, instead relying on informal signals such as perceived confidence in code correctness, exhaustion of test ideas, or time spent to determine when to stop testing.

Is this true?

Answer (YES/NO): YES